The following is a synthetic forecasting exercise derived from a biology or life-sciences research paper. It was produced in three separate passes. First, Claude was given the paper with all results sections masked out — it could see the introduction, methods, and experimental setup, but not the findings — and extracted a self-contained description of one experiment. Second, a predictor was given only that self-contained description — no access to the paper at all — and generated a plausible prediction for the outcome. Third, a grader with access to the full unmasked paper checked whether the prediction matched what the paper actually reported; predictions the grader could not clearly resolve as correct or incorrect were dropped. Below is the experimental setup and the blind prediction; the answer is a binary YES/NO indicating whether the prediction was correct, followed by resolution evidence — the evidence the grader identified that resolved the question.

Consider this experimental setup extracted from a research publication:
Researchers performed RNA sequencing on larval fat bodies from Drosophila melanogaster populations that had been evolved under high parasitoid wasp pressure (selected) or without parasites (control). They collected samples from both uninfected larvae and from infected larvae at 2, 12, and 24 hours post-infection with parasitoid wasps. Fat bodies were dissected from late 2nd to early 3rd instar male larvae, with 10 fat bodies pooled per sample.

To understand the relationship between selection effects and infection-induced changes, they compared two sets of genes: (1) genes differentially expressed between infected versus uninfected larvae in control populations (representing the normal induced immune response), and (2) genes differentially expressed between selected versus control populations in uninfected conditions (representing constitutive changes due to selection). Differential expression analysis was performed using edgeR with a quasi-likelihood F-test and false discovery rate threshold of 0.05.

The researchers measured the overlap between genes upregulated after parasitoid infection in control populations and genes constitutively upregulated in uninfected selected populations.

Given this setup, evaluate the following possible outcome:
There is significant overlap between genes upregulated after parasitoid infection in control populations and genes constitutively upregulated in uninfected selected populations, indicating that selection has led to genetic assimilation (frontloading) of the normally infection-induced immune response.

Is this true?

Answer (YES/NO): YES